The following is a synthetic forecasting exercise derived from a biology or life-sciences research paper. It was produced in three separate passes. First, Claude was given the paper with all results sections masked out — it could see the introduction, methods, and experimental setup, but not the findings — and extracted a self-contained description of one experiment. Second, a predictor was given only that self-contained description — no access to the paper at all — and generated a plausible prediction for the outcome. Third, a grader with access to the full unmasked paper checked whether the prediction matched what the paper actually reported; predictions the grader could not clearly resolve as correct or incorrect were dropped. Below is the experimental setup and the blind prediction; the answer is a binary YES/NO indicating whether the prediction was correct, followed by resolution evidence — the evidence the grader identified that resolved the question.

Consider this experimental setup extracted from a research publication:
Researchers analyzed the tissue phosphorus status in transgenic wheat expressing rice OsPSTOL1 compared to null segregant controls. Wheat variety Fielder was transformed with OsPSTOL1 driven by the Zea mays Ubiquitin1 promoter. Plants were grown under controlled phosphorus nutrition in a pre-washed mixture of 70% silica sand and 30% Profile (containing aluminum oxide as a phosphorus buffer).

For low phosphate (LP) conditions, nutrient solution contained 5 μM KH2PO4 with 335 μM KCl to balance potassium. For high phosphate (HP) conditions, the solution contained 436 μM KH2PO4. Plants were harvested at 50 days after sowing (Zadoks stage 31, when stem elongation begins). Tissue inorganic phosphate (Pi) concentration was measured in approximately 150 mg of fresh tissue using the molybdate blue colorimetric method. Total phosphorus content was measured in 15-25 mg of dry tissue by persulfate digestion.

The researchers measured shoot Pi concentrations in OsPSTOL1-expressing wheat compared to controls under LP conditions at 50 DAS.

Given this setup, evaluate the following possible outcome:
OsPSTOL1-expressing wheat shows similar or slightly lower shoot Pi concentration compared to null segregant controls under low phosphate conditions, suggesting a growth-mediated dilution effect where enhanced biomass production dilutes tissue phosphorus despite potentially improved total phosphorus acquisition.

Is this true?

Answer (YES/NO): YES